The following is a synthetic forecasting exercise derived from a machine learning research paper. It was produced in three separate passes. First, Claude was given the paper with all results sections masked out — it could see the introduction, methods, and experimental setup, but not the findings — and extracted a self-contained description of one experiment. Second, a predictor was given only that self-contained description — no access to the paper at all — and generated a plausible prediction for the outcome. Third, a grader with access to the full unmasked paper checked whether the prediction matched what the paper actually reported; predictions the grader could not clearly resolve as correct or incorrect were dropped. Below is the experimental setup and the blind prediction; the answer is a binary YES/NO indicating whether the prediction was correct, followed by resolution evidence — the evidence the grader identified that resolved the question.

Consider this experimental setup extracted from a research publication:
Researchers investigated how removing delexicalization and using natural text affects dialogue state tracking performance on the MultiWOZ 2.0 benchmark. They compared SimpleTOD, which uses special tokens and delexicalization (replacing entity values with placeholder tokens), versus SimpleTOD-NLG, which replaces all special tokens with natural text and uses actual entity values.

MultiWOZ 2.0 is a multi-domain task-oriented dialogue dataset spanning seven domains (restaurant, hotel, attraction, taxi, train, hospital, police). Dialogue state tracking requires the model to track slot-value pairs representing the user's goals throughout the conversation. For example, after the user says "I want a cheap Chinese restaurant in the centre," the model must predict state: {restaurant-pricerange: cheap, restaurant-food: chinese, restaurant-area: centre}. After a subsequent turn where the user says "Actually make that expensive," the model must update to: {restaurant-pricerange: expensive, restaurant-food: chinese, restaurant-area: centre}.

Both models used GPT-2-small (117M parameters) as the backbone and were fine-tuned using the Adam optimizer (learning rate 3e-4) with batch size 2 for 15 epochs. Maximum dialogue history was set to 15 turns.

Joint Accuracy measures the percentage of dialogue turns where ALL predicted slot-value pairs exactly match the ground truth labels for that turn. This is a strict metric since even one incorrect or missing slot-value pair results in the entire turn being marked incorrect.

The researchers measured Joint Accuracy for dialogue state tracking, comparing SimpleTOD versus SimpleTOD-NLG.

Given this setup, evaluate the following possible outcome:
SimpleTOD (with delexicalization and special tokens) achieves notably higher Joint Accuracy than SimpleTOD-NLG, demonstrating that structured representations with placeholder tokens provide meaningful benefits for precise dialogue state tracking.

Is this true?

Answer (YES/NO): NO